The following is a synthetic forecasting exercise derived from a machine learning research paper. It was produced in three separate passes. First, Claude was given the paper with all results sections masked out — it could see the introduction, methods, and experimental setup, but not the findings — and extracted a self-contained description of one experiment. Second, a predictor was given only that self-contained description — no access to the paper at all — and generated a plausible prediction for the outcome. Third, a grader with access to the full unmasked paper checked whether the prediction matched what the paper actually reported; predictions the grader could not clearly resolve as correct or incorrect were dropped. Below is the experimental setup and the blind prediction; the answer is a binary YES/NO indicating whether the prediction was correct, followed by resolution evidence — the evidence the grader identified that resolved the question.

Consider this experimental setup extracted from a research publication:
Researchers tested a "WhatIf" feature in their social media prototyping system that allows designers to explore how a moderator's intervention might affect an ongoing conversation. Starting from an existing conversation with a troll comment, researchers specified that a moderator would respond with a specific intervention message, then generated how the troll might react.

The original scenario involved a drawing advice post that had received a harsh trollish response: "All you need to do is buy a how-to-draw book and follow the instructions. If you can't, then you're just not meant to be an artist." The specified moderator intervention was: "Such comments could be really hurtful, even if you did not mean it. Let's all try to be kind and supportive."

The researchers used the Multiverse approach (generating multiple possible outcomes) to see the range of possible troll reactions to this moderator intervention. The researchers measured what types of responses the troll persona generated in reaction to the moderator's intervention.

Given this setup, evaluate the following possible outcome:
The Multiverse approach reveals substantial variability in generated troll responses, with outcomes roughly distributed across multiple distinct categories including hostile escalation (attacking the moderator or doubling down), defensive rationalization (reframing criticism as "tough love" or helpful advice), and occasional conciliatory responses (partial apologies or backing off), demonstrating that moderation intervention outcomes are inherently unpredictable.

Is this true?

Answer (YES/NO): YES